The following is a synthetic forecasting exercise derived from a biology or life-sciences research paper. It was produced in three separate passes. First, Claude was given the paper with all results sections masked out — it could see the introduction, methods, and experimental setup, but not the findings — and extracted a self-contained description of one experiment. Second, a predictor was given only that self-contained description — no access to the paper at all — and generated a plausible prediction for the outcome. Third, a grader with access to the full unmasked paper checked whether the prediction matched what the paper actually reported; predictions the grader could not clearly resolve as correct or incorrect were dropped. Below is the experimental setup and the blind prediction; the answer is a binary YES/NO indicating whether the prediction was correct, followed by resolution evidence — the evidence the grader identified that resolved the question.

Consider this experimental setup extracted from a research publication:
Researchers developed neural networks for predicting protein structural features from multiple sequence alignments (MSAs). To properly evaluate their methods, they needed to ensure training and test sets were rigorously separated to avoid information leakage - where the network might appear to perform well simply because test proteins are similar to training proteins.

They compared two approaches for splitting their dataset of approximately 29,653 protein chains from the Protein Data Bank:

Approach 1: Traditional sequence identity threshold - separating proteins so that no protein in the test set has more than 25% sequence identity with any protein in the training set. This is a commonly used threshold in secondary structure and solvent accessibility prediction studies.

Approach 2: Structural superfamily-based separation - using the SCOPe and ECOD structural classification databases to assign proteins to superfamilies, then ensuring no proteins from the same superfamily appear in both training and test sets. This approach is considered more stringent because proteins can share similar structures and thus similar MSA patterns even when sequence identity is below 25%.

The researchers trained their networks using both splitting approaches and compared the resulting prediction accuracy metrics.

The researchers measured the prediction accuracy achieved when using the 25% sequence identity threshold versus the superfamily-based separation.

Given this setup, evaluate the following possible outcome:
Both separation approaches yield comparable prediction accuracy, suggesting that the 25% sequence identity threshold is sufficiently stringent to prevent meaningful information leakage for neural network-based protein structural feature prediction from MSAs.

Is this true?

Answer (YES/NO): NO